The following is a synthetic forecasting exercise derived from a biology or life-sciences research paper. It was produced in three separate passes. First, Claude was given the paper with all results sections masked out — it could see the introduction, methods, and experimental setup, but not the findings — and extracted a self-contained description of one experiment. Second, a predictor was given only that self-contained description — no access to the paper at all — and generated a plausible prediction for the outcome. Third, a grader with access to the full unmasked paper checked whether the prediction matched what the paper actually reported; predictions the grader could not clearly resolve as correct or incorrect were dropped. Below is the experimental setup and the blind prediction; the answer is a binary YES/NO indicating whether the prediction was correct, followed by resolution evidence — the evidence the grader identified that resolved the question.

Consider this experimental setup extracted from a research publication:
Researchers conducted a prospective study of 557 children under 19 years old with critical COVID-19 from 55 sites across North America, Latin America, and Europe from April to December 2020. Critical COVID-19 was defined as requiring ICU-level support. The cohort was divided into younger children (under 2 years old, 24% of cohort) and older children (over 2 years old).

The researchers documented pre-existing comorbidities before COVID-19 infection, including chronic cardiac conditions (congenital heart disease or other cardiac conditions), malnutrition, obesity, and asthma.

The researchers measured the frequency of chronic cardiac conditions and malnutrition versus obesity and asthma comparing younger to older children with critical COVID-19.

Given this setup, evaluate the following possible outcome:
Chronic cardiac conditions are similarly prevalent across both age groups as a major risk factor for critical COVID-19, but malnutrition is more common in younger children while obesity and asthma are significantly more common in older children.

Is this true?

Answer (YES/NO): NO